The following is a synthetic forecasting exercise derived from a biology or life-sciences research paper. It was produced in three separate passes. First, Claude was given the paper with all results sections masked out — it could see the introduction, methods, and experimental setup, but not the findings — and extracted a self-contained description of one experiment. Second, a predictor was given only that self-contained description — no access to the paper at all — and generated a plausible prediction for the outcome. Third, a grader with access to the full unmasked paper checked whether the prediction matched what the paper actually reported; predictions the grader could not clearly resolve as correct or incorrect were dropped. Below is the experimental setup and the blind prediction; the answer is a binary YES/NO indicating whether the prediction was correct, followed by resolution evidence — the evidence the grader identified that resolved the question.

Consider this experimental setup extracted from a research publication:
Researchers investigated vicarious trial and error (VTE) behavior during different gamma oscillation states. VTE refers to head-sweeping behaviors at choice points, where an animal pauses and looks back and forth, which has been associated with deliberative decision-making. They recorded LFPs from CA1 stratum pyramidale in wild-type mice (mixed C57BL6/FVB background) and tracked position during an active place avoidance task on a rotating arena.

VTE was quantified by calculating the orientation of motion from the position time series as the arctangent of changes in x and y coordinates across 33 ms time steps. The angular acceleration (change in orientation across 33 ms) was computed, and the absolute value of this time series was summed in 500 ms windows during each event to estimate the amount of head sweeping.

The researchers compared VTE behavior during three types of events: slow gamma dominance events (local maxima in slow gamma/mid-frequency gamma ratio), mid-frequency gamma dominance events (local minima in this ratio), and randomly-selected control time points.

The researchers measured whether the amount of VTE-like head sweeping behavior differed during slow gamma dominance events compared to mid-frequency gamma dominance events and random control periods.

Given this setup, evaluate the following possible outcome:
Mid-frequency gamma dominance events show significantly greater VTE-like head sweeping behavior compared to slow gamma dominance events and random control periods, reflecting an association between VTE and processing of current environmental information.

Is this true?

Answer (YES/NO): NO